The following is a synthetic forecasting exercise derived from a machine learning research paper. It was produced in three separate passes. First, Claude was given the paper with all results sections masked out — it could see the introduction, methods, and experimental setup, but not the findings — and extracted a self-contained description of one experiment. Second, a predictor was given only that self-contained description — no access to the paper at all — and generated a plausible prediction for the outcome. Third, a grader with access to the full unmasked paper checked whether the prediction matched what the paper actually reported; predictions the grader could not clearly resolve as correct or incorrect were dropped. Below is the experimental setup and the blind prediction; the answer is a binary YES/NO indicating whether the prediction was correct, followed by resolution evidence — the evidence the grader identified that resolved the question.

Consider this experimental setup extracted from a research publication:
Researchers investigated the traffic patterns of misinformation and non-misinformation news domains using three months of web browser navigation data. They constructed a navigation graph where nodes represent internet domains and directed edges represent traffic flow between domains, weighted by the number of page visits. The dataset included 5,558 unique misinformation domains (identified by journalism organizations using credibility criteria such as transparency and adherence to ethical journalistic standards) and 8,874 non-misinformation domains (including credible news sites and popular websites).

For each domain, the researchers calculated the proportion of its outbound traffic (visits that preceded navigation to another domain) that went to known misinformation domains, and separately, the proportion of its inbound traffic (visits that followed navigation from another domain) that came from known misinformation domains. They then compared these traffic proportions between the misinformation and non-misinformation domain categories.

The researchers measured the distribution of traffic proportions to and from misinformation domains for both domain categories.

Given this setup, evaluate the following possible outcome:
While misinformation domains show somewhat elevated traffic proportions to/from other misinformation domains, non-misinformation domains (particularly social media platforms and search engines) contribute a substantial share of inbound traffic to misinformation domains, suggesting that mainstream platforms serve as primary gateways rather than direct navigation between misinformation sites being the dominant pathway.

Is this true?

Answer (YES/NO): NO